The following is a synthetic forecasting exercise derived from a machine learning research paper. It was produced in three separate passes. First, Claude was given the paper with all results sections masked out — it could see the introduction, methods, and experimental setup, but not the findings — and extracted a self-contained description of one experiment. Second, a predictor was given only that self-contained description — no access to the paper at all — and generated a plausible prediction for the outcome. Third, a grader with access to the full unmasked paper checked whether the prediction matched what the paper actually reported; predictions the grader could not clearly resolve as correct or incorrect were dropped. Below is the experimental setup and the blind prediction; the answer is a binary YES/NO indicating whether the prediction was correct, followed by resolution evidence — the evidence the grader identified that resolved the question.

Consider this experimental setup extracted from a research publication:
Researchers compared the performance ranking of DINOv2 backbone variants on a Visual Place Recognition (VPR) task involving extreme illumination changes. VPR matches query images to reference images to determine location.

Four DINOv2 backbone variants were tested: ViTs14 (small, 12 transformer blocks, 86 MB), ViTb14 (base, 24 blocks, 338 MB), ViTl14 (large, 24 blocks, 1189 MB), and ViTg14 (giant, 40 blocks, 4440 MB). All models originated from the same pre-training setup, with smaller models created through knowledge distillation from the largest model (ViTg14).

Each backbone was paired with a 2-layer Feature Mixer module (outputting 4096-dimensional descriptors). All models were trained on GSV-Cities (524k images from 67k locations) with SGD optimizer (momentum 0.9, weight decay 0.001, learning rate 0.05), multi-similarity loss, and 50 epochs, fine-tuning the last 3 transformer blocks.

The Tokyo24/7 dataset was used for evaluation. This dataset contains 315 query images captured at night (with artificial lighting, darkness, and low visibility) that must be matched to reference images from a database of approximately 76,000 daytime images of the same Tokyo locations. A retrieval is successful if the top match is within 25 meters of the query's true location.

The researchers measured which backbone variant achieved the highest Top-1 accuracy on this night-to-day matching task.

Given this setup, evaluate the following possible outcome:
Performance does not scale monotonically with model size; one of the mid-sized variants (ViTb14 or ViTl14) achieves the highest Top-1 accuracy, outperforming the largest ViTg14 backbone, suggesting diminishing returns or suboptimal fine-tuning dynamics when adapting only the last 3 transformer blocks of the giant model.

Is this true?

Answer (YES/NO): YES